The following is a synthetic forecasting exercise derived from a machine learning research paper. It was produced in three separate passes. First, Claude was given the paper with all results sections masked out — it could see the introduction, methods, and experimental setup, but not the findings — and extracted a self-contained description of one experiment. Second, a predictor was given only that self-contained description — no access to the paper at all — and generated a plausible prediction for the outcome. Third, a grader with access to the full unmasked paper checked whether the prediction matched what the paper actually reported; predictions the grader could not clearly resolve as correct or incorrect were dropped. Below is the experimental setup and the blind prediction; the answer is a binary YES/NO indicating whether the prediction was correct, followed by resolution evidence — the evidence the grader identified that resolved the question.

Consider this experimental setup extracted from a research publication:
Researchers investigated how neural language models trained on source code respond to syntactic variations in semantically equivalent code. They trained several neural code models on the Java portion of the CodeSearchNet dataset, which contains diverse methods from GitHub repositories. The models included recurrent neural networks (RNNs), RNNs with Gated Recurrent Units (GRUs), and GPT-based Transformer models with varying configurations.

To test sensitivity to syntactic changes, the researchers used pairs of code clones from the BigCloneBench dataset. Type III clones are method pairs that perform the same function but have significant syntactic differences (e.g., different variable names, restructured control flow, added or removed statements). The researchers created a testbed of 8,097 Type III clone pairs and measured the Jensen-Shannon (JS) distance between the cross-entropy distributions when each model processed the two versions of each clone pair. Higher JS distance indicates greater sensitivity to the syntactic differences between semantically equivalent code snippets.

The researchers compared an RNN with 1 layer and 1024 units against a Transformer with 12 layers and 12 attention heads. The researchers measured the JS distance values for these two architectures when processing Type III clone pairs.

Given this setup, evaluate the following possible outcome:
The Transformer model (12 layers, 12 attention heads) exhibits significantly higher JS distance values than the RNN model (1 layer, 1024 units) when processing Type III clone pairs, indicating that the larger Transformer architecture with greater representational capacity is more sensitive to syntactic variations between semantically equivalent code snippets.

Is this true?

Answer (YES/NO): YES